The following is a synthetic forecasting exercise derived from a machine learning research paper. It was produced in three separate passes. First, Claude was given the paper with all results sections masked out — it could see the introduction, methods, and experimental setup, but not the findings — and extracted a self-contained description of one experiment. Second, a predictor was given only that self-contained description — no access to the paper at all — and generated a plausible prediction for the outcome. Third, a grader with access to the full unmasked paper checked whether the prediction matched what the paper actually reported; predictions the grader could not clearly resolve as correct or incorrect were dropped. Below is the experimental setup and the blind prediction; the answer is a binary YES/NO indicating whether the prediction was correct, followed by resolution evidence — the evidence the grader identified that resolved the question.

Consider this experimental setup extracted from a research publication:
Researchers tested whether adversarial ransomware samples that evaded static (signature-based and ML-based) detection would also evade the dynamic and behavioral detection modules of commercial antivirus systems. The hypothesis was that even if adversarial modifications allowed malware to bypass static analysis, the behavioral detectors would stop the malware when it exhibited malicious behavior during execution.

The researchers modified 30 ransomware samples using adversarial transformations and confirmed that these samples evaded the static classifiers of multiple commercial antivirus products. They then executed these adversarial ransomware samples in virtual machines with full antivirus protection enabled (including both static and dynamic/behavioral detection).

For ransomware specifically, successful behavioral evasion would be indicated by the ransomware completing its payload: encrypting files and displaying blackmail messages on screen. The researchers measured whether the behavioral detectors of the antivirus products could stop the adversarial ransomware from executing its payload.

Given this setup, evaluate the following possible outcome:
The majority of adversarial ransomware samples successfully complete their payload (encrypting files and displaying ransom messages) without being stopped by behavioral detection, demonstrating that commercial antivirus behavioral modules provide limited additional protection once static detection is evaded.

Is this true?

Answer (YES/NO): NO